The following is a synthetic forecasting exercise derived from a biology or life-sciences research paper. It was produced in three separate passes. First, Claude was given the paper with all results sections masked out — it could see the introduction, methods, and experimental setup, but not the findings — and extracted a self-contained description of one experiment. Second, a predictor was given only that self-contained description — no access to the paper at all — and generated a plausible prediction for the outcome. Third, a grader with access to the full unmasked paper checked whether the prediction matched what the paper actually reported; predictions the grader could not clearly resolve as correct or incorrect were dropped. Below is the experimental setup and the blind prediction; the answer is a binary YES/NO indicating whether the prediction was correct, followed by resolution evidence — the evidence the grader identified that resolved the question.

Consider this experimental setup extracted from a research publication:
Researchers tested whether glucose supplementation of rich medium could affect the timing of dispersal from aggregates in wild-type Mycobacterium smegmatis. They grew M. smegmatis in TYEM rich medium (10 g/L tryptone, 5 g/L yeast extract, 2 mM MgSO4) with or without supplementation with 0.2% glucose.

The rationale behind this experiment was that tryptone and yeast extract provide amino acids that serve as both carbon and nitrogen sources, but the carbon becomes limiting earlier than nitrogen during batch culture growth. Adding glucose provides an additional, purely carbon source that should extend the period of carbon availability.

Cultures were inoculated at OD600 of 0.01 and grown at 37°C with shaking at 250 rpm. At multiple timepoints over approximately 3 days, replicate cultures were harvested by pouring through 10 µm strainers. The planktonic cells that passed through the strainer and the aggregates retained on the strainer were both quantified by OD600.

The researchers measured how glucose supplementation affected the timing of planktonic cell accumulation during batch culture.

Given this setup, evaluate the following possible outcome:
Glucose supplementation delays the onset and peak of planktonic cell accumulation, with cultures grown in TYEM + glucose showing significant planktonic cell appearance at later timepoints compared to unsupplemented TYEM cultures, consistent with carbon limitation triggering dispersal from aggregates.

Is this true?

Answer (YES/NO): YES